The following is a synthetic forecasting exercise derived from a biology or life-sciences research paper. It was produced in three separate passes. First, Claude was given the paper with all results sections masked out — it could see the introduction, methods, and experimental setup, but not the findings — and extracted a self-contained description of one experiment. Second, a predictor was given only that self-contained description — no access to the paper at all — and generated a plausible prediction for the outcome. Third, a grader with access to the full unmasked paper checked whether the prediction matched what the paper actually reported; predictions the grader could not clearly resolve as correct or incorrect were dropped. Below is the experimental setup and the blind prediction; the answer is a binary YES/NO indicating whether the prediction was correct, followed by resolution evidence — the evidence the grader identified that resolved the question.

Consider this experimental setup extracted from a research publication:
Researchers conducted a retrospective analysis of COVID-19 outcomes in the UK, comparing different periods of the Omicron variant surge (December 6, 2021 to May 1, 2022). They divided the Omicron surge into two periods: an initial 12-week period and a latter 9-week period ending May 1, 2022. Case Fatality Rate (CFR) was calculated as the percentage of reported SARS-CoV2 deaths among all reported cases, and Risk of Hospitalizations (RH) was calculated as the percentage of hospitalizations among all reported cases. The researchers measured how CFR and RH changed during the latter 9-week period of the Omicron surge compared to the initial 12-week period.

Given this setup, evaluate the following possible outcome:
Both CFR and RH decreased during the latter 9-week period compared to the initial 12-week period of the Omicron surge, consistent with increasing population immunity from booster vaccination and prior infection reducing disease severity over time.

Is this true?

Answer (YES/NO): NO